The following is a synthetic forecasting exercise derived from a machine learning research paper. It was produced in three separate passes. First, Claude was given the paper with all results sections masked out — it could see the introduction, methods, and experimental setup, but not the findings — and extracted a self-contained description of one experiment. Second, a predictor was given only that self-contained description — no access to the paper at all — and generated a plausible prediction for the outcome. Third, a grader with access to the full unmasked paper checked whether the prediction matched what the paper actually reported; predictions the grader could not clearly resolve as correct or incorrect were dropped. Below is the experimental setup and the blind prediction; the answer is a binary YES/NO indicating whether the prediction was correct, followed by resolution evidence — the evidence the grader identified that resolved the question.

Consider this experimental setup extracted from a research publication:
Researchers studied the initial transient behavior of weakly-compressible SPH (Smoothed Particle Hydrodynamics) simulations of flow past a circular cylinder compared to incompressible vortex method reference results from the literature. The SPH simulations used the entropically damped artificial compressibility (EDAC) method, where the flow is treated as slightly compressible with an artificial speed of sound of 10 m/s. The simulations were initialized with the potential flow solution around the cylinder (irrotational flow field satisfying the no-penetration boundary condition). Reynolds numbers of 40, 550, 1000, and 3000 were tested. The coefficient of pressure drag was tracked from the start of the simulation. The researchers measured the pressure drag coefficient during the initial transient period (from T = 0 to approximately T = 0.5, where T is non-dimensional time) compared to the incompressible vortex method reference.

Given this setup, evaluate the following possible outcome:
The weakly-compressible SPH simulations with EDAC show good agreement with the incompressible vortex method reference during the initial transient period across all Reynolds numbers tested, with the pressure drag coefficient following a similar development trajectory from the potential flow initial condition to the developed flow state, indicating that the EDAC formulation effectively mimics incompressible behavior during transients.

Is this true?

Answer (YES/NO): NO